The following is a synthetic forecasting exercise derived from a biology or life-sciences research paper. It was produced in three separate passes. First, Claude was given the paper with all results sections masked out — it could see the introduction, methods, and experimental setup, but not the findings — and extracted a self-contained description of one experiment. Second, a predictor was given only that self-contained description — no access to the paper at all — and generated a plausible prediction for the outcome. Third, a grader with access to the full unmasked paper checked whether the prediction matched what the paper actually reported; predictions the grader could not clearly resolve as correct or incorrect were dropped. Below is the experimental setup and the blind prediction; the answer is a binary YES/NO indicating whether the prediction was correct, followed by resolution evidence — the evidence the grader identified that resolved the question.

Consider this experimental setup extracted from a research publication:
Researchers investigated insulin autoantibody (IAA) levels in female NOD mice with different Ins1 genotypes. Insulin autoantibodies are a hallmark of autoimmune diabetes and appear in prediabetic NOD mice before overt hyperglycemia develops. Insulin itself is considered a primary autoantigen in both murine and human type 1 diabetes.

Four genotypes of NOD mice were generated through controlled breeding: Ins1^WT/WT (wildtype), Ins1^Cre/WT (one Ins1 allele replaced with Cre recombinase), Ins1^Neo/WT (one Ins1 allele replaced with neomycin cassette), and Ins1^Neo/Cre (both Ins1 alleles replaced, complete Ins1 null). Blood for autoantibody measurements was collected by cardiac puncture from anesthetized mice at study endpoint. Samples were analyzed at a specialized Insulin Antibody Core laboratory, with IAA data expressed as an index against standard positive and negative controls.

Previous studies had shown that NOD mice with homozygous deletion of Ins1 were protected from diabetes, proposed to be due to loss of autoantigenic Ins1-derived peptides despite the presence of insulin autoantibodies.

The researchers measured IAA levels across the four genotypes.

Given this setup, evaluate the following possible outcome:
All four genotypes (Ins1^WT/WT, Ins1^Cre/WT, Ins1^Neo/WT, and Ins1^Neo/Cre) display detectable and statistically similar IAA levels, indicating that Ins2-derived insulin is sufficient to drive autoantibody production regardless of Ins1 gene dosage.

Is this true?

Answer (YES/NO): YES